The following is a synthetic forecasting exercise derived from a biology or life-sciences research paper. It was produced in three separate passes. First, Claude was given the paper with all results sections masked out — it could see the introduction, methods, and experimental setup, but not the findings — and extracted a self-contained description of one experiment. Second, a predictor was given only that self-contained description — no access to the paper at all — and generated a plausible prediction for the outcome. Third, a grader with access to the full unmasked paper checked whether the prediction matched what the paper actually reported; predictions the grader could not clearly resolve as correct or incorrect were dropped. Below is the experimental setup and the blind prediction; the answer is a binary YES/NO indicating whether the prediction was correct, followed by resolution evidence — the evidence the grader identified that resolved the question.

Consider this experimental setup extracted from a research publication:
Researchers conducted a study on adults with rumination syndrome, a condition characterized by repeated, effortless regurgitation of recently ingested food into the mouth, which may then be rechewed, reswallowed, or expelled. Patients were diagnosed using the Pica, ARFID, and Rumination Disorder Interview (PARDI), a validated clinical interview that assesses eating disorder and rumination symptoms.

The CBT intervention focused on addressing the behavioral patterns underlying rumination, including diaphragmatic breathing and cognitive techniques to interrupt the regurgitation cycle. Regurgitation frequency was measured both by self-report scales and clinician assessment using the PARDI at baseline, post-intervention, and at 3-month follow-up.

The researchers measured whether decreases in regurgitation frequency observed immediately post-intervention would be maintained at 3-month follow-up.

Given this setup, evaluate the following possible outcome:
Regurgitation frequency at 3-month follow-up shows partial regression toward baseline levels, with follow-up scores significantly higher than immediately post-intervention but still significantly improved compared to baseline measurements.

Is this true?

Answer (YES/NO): NO